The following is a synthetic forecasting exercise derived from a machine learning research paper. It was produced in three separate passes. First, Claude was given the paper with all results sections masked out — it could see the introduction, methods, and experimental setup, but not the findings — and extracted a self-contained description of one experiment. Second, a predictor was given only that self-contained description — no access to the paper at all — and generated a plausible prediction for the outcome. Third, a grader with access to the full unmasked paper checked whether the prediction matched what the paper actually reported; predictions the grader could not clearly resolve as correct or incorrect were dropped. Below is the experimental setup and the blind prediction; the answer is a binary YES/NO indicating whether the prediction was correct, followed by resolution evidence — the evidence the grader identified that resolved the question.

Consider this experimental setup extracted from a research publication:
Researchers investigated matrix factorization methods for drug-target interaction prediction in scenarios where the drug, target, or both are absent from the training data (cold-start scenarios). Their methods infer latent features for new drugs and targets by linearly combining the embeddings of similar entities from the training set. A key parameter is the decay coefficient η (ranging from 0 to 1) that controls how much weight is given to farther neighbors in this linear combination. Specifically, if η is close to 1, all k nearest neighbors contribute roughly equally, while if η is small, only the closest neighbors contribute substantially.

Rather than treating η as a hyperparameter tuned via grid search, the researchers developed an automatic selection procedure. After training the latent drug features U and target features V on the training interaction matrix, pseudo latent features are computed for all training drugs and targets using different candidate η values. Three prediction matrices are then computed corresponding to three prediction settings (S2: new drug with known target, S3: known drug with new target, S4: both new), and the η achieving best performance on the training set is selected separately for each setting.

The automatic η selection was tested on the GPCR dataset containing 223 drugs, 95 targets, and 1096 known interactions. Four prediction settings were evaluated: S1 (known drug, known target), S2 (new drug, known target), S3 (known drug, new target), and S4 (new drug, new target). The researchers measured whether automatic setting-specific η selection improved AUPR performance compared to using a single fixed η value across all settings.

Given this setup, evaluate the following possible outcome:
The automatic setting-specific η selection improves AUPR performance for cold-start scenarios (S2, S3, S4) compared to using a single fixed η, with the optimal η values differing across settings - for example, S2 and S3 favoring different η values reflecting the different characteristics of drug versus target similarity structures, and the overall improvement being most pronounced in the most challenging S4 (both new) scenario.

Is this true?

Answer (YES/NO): NO